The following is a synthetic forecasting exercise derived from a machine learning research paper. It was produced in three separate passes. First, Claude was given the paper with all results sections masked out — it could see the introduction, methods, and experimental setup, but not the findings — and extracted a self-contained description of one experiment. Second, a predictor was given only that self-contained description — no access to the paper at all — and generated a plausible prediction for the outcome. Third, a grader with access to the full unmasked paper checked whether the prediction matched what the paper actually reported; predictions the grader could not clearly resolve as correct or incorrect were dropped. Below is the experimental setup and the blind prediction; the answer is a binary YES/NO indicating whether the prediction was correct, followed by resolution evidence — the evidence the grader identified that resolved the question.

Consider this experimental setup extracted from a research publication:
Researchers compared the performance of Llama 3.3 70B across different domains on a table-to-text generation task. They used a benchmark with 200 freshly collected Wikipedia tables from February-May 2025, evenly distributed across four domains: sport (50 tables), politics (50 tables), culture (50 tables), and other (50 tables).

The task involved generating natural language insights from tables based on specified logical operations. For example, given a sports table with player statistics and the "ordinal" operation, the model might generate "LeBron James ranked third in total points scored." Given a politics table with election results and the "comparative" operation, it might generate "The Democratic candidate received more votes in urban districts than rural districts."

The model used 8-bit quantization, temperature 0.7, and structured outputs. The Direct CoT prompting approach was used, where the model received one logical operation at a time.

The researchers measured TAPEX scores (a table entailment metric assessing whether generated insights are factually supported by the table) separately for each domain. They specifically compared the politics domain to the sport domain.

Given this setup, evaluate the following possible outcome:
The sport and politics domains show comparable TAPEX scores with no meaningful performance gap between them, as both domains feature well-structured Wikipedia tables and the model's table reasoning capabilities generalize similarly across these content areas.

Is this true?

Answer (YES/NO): NO